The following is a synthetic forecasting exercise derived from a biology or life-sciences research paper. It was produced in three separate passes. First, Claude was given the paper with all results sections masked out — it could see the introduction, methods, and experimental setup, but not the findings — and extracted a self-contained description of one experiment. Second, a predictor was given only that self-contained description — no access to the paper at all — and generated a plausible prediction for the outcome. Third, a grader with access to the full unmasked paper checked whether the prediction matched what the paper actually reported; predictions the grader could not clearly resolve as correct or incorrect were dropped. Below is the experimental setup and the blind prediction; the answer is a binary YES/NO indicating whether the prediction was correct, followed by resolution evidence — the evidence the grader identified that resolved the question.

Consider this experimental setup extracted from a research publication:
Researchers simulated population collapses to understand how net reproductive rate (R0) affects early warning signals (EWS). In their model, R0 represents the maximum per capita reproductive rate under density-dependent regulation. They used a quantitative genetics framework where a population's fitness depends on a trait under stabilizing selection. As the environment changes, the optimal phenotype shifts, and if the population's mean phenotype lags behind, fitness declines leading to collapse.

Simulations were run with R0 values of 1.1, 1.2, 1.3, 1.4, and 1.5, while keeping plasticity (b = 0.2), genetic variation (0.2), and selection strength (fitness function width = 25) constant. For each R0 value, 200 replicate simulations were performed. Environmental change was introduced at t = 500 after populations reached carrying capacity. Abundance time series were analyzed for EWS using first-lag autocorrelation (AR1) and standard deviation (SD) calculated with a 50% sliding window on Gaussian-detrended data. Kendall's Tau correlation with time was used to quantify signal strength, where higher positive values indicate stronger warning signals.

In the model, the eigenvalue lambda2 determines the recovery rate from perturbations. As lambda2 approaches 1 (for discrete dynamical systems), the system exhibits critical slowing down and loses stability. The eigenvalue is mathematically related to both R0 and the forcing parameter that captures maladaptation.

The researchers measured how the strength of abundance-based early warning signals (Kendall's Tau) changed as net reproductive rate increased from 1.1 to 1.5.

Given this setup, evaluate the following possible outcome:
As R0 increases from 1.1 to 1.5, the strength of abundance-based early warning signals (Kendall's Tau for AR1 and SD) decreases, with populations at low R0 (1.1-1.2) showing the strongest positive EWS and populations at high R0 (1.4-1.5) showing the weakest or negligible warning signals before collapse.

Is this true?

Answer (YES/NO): NO